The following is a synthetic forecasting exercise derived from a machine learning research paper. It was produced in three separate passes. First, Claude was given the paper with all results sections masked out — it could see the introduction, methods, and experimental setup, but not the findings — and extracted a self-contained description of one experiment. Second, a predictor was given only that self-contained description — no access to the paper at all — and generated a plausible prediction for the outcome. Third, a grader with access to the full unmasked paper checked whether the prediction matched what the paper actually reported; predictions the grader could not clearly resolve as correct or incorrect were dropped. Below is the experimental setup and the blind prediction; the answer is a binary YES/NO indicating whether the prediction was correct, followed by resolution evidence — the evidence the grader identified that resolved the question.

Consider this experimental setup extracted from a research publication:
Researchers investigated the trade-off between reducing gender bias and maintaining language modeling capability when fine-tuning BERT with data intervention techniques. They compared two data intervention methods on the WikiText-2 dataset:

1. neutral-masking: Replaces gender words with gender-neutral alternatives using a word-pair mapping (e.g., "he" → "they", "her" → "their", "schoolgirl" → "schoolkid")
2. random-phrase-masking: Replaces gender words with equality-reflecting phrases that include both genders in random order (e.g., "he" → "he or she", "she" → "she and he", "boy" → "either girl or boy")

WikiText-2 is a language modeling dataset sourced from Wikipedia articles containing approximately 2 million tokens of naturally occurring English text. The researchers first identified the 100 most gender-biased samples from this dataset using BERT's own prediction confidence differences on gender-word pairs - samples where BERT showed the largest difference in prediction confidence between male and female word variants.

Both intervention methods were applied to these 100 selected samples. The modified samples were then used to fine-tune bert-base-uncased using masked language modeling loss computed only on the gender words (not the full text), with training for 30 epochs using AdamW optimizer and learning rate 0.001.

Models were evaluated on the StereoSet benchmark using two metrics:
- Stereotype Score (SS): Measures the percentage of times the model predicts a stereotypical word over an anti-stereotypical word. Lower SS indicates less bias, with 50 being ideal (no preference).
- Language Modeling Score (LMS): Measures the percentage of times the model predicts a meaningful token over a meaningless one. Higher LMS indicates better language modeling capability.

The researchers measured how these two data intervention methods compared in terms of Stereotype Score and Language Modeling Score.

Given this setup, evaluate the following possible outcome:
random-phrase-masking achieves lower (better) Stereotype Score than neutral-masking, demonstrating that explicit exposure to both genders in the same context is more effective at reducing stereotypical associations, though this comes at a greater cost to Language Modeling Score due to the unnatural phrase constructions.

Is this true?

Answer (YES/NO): YES